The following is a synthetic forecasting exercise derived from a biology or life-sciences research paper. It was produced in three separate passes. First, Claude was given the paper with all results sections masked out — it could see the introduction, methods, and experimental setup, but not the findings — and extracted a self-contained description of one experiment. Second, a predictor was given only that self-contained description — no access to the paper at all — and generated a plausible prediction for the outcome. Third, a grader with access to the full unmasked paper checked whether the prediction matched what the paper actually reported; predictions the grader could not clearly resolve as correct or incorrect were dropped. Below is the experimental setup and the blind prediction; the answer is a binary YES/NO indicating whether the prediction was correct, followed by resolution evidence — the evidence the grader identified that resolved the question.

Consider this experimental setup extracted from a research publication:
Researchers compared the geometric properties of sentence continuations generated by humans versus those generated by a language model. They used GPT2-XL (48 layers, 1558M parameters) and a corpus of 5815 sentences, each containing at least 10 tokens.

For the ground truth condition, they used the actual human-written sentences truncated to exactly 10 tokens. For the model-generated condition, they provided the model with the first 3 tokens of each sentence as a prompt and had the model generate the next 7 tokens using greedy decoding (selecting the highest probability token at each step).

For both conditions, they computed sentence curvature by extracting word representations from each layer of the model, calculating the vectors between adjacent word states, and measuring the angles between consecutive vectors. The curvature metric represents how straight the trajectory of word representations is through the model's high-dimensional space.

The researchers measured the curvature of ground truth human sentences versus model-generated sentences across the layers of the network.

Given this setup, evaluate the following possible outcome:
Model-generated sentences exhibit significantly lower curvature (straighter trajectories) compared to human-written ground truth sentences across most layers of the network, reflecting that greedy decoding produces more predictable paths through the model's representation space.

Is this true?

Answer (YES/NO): YES